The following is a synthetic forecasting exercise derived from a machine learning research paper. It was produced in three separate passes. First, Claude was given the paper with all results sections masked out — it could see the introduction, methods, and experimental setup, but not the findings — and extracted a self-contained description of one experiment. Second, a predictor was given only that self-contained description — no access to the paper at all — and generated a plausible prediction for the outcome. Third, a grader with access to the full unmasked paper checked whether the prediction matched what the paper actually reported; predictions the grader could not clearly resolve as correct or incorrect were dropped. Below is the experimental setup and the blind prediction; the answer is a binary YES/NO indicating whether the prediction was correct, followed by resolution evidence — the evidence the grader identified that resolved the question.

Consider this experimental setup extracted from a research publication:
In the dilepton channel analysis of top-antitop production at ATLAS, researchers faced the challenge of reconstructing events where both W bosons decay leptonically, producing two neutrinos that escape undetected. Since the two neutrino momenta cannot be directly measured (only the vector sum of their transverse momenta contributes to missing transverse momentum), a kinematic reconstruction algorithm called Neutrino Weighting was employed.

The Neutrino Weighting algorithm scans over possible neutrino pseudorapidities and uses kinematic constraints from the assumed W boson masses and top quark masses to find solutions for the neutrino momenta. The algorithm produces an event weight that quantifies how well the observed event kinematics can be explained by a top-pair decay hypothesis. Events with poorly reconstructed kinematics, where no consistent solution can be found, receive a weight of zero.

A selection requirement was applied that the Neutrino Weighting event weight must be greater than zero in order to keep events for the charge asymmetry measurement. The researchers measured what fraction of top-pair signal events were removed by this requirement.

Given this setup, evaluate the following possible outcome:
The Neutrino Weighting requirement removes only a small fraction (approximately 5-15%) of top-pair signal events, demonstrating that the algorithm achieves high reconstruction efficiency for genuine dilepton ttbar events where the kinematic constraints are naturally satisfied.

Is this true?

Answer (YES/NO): YES